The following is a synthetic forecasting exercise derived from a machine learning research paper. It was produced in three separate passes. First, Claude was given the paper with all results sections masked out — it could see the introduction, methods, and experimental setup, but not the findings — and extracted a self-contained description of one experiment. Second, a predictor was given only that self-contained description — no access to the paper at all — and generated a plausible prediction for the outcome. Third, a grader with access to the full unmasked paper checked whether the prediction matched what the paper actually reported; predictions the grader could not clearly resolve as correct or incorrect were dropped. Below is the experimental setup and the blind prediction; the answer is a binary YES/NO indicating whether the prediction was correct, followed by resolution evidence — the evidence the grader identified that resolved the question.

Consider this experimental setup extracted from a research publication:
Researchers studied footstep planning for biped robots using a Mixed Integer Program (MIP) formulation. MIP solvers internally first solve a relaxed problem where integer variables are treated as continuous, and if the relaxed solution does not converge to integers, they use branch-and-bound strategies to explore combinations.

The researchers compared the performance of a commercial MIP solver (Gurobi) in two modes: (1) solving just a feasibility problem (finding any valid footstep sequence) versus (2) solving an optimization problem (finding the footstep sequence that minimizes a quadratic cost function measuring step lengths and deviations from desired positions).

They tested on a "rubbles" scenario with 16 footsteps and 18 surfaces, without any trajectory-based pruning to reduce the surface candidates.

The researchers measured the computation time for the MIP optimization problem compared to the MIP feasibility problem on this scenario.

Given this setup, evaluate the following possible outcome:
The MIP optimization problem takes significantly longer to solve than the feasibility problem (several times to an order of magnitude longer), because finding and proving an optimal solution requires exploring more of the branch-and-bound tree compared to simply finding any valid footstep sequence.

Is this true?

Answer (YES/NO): YES